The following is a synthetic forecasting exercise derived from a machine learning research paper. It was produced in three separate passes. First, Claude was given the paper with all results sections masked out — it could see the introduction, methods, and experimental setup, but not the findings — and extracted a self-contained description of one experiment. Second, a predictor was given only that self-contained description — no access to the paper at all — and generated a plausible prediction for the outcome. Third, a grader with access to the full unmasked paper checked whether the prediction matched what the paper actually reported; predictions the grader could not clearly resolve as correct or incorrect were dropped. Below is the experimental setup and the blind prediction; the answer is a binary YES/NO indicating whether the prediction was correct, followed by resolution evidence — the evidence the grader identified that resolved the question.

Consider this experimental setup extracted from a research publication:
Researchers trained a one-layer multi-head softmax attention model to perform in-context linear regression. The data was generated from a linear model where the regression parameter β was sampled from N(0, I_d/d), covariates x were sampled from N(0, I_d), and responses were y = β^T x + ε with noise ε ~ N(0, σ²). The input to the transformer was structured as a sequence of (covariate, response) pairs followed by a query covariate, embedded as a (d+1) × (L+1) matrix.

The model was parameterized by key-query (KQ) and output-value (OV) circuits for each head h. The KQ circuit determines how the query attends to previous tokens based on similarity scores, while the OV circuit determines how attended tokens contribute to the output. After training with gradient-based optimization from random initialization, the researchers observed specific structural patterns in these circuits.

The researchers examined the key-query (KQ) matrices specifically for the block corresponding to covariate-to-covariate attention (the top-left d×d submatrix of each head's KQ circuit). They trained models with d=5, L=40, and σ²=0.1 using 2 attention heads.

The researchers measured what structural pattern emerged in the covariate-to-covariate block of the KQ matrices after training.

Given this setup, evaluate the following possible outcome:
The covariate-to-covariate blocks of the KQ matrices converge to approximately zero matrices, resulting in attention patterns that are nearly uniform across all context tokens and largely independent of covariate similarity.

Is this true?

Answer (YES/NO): NO